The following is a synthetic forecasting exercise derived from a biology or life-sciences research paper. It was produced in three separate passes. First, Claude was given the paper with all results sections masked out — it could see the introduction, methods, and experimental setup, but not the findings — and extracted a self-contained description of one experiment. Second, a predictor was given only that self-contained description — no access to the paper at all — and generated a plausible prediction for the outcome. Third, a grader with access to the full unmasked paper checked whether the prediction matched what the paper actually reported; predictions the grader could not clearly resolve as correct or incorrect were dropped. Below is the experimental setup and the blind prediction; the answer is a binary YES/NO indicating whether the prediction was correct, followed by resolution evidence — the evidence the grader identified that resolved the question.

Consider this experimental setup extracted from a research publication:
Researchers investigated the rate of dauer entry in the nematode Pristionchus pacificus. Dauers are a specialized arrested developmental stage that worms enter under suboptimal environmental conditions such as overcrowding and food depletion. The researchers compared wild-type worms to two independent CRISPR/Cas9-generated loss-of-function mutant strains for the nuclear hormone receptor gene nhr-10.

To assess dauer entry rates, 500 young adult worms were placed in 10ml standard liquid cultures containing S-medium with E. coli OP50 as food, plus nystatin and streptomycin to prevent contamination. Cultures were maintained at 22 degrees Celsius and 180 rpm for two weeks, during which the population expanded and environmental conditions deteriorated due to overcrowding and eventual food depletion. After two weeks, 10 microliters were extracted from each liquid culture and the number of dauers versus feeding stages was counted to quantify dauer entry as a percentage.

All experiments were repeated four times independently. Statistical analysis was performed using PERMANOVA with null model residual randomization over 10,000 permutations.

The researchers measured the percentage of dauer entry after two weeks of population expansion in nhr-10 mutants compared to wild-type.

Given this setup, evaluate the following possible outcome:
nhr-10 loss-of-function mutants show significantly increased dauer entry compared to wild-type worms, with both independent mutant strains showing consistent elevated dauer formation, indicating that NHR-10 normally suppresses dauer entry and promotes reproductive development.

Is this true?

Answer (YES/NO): NO